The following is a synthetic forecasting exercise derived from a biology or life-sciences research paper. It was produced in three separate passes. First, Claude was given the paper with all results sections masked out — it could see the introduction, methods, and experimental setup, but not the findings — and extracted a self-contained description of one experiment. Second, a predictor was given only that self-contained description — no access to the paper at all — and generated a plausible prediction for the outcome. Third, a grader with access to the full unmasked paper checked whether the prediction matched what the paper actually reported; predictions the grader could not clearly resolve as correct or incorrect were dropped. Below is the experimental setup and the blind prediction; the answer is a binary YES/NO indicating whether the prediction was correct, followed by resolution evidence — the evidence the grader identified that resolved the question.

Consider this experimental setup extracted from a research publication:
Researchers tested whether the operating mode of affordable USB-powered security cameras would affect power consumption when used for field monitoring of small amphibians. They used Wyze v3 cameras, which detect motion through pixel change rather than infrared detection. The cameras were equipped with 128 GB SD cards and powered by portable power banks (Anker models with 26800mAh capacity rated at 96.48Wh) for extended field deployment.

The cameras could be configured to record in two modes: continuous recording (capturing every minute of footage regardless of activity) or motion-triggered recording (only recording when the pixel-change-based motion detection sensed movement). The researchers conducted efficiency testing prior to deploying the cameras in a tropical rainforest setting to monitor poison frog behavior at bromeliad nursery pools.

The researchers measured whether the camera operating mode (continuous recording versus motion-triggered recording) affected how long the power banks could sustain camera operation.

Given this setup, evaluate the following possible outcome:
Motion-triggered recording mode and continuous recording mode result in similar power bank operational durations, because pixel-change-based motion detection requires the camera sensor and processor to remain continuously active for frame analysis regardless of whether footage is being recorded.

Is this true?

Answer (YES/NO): YES